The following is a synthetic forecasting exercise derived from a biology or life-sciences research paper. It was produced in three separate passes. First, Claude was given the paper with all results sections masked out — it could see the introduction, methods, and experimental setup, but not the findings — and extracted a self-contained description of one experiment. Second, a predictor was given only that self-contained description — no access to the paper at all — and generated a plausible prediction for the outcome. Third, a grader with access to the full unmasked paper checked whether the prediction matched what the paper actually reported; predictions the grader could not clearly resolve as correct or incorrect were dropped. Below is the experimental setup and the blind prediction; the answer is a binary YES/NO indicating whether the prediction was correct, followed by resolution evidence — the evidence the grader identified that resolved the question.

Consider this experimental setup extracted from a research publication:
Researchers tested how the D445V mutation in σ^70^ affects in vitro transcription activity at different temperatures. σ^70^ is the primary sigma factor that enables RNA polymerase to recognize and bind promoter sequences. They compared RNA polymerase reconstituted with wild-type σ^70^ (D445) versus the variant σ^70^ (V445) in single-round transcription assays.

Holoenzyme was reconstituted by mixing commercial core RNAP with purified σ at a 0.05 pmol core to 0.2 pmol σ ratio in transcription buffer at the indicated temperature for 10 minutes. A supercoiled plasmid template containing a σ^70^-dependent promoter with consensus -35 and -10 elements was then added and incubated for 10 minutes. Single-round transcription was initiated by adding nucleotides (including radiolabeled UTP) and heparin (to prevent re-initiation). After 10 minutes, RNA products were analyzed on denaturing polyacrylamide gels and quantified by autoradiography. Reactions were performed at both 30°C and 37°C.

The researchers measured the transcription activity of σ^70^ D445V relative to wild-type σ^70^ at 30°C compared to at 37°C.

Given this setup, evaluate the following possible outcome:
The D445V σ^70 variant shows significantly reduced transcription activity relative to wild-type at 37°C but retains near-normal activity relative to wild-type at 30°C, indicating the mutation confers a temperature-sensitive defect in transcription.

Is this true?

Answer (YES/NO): NO